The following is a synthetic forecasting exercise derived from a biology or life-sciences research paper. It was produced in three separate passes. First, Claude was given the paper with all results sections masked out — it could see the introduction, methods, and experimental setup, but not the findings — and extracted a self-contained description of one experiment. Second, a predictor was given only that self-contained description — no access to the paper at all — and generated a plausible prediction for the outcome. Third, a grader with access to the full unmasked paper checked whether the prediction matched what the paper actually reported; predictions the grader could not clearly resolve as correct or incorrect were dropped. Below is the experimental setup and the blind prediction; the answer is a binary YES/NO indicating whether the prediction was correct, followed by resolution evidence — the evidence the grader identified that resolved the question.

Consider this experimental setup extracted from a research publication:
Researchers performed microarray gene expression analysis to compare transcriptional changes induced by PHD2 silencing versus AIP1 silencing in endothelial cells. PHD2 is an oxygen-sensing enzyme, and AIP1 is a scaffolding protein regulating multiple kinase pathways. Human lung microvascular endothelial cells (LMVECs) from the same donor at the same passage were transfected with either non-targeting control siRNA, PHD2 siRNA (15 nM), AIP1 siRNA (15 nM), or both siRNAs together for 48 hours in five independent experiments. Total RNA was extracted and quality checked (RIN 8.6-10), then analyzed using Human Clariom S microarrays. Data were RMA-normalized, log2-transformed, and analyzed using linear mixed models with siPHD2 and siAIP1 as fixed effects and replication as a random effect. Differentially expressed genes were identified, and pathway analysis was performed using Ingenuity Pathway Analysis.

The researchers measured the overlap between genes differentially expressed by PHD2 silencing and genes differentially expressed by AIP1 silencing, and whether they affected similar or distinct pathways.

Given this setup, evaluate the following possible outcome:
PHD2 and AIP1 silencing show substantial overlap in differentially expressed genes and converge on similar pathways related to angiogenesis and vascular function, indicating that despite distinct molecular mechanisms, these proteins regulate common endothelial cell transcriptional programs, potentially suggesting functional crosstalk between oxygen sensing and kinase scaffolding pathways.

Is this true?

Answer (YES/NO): NO